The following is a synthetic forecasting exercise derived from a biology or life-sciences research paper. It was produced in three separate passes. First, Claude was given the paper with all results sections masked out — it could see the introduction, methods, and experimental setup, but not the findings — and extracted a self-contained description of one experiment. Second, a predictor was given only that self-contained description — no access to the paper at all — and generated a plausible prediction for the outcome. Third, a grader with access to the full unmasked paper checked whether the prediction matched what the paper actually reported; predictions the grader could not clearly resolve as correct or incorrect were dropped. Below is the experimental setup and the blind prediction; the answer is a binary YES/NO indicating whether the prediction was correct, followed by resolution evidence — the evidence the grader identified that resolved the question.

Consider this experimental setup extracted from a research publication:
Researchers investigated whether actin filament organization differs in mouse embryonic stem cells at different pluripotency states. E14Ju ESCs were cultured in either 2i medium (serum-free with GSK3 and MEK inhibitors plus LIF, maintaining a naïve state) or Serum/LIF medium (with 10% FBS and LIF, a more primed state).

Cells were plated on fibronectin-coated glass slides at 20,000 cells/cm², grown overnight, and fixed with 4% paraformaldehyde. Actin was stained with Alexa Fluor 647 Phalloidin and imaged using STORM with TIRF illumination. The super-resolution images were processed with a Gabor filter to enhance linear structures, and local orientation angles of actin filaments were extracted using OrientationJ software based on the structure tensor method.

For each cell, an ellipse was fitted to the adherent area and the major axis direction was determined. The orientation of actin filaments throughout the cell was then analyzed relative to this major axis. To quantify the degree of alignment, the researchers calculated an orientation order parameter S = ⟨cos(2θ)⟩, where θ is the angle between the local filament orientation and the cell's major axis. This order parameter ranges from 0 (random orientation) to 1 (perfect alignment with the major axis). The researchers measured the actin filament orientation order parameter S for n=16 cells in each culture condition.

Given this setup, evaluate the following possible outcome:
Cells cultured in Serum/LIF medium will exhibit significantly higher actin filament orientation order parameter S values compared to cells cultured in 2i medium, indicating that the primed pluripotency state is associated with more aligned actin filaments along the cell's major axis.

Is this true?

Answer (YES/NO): YES